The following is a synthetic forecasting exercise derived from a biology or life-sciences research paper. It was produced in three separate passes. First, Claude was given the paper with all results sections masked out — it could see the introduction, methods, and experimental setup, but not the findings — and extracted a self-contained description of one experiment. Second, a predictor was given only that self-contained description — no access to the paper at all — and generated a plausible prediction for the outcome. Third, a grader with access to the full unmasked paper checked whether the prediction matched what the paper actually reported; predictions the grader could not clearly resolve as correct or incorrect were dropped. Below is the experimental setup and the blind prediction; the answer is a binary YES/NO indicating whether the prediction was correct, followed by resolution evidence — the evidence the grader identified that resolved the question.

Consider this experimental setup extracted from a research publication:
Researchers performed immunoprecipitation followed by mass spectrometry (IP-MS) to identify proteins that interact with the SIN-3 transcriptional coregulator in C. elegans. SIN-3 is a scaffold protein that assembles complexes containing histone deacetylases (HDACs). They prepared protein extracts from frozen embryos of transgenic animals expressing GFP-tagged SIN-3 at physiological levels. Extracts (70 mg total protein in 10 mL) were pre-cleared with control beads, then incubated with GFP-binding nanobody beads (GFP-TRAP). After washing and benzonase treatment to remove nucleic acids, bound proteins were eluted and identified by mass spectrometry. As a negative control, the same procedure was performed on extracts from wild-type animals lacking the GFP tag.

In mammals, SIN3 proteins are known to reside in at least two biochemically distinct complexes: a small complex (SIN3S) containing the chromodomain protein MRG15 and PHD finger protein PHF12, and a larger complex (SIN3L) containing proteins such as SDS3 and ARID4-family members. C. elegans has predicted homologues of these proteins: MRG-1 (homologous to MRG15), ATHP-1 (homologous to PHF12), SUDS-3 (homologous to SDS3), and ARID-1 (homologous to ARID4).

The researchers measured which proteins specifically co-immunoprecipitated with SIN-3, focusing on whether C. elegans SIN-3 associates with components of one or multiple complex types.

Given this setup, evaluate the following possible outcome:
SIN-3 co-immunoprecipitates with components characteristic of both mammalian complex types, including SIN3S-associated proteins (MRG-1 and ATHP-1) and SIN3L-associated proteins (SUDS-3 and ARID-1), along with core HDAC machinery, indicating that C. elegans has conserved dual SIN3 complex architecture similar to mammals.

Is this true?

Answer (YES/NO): YES